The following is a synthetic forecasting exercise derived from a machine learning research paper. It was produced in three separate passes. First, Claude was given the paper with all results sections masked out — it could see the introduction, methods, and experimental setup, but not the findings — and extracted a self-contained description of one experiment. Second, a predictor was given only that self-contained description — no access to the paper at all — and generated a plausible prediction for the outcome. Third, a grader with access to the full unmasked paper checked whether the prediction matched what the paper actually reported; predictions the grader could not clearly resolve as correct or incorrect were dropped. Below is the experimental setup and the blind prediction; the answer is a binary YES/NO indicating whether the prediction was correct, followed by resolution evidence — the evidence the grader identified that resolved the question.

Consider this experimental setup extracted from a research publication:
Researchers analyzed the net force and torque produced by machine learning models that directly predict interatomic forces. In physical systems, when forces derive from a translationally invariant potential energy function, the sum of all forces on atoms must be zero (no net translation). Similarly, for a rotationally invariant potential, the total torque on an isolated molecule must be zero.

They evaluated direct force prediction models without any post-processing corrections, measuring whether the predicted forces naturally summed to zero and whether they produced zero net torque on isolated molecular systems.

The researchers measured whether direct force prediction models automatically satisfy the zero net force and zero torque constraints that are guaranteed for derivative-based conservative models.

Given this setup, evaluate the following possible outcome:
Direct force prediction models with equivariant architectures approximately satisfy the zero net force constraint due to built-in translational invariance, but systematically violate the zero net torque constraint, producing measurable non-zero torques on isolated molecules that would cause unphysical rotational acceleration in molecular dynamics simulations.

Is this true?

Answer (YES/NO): NO